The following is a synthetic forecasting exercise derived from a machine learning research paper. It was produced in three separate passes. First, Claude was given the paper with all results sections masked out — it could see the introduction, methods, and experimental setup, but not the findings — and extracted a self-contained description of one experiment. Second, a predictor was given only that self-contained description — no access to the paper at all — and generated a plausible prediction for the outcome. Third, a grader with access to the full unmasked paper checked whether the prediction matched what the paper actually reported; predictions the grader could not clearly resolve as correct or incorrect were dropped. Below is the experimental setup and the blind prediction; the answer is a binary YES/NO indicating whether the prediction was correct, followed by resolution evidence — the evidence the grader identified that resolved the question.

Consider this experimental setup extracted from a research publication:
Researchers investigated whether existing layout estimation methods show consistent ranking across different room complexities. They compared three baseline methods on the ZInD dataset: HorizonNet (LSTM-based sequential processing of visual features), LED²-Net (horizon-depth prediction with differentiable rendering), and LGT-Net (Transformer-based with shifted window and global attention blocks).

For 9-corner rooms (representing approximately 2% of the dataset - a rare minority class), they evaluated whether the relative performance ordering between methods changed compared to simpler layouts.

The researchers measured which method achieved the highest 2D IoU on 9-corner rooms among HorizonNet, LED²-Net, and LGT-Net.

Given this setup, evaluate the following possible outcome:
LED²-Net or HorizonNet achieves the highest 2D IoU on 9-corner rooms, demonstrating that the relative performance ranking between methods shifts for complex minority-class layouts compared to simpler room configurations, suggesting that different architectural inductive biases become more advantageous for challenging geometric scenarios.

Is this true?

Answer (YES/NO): YES